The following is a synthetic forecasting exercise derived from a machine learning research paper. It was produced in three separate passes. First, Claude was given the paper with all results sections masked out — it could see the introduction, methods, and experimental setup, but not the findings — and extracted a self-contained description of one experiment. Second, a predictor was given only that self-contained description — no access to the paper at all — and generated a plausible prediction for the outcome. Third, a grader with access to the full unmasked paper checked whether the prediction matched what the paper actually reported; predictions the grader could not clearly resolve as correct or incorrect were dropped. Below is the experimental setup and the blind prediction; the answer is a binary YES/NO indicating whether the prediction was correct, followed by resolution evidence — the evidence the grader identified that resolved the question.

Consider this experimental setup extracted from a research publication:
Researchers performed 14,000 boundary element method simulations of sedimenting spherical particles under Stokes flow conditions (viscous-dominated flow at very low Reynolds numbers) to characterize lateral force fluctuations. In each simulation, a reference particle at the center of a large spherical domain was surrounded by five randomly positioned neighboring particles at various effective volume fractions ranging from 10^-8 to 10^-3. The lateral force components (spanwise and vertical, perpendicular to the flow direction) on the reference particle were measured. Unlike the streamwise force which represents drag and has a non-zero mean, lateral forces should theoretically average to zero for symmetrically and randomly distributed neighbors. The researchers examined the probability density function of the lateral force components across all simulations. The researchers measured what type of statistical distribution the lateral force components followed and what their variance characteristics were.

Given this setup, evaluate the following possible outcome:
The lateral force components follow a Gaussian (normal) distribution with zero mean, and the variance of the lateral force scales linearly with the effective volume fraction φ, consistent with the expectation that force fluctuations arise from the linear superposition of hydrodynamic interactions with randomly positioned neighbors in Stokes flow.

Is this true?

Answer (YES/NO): NO